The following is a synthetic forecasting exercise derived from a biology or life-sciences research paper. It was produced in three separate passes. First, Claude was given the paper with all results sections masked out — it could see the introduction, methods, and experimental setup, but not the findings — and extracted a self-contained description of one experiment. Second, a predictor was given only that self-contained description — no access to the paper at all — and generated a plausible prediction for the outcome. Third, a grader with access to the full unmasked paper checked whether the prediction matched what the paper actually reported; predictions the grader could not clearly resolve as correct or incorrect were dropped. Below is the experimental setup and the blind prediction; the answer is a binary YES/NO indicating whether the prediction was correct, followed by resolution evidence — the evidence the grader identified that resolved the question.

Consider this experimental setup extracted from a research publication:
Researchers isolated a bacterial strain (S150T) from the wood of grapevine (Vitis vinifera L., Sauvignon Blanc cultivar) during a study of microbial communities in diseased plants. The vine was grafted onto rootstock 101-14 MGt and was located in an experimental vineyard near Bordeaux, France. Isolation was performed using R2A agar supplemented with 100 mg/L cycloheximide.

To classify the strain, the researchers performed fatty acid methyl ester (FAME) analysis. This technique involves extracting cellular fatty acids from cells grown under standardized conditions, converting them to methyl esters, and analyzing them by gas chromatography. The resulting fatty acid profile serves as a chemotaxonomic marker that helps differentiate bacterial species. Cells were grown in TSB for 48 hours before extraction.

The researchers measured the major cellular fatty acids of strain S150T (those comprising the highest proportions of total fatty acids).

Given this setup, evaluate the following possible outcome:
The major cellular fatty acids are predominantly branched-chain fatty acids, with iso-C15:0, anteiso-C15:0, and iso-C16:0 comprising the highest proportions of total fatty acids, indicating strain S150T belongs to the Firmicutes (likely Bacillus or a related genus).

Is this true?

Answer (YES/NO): NO